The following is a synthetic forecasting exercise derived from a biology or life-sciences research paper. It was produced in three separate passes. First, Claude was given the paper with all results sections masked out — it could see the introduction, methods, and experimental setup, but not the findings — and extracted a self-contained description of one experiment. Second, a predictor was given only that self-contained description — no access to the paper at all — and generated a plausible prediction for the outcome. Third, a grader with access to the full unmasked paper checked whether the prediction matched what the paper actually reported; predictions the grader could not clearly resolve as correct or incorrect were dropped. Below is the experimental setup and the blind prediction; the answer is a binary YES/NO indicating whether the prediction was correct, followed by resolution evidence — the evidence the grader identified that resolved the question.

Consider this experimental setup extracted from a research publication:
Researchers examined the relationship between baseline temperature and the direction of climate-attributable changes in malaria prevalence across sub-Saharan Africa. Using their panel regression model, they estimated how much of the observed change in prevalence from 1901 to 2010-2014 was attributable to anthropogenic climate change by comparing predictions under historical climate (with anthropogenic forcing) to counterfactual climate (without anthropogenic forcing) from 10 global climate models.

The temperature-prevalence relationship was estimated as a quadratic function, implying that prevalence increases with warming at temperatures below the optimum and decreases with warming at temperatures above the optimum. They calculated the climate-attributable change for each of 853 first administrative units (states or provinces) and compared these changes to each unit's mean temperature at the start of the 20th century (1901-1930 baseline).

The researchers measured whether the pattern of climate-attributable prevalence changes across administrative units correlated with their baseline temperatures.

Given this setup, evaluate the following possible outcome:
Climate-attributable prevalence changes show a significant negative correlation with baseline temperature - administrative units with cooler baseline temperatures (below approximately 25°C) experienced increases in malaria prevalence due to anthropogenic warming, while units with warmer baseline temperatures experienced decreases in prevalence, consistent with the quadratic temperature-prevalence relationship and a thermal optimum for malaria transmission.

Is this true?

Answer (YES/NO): YES